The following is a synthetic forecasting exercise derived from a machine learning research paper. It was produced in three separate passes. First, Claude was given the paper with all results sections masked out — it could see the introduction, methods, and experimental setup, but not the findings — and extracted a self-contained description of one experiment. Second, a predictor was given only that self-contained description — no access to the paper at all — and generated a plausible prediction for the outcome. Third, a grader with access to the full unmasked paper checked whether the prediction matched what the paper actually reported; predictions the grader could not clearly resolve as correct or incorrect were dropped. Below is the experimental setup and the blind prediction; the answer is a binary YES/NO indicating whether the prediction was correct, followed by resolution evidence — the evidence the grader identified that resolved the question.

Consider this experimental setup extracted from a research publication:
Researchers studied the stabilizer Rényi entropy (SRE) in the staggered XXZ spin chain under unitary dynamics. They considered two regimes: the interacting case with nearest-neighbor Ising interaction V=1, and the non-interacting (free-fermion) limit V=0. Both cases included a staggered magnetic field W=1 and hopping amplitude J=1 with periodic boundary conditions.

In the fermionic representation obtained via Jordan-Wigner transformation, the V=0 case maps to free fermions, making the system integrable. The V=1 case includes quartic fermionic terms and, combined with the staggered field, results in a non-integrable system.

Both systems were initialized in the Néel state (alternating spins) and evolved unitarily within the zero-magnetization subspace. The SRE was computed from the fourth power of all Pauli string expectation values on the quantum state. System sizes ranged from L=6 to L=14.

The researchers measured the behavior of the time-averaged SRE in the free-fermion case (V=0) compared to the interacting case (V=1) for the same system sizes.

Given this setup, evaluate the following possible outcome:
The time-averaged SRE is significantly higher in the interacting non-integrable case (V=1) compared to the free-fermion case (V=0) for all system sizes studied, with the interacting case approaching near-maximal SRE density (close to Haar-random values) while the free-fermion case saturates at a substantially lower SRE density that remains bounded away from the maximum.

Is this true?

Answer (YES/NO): YES